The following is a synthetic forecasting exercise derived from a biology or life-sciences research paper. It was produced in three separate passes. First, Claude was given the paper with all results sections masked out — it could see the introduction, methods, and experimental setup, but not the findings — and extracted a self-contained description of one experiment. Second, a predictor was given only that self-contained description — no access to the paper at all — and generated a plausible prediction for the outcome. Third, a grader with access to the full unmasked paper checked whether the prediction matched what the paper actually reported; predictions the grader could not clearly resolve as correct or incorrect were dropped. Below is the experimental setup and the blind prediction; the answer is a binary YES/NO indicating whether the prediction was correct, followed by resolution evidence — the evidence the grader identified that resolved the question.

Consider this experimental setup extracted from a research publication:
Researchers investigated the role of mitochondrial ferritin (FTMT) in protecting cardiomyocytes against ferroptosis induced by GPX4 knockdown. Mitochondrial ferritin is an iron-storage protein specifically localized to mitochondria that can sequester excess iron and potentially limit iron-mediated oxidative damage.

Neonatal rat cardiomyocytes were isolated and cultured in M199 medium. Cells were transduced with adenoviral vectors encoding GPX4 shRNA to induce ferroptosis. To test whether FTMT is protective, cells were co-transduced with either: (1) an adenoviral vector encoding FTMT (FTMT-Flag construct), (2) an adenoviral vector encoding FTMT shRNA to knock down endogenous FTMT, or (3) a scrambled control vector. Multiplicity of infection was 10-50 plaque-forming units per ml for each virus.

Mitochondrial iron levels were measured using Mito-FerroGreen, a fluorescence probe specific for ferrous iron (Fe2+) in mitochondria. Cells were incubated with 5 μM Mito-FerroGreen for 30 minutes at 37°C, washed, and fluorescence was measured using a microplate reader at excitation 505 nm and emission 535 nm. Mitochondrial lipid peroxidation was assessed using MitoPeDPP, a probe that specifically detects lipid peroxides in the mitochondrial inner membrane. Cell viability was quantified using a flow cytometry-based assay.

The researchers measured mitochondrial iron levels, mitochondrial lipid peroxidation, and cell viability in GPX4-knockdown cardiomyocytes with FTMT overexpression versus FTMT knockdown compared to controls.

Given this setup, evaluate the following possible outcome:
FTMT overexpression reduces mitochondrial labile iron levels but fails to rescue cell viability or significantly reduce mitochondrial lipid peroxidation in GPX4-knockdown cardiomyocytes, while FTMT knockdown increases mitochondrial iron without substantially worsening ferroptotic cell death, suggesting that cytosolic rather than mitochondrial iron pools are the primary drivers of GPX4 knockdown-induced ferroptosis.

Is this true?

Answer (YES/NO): NO